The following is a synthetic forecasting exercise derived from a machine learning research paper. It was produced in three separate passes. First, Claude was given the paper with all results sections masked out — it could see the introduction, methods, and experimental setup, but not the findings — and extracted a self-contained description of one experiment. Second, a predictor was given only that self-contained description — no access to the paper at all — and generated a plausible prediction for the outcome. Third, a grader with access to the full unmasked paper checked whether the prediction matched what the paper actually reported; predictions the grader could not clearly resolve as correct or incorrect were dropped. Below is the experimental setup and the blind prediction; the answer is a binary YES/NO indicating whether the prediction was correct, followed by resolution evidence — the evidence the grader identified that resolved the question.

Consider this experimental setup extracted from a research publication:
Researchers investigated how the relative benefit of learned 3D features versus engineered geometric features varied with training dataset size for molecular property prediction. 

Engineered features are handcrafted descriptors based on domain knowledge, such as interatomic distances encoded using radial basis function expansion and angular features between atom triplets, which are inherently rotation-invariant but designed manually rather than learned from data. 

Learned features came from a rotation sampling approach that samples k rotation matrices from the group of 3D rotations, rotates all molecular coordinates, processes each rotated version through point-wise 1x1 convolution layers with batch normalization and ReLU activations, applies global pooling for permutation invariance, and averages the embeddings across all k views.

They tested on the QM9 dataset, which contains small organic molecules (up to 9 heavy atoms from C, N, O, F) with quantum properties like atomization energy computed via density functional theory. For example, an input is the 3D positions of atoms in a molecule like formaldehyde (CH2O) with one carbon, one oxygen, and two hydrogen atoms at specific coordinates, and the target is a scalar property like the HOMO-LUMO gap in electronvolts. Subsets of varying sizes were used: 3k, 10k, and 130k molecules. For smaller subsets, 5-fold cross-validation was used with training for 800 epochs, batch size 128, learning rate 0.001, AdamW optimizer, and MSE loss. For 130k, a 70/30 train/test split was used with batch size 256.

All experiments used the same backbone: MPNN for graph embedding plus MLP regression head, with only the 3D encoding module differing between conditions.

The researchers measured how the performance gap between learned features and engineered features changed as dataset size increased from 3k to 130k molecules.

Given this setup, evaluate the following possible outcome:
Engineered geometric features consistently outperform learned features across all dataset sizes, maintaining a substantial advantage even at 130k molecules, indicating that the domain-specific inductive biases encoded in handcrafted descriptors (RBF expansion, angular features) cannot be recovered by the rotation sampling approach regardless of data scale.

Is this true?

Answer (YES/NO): NO